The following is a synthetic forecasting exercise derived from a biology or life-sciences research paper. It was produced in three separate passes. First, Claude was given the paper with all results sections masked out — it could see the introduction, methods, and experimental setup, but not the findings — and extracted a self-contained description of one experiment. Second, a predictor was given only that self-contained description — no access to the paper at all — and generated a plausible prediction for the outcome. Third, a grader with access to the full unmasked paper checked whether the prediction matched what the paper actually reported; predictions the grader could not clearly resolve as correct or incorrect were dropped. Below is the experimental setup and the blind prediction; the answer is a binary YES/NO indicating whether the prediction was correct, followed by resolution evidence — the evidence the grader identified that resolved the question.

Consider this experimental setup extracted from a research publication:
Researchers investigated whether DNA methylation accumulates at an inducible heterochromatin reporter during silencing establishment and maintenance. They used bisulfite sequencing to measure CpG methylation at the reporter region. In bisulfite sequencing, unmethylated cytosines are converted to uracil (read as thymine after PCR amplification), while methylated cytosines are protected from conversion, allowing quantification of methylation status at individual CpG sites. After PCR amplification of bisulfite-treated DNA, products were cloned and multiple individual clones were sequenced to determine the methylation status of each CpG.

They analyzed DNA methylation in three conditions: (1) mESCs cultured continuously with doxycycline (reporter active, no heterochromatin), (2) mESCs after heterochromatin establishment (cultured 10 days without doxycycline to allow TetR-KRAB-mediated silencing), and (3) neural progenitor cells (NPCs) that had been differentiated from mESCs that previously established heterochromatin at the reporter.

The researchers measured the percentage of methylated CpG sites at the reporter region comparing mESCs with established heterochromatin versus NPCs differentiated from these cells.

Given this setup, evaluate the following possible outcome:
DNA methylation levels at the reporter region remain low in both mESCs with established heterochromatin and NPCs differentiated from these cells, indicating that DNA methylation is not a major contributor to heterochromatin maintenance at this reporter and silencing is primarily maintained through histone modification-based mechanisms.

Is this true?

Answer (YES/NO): NO